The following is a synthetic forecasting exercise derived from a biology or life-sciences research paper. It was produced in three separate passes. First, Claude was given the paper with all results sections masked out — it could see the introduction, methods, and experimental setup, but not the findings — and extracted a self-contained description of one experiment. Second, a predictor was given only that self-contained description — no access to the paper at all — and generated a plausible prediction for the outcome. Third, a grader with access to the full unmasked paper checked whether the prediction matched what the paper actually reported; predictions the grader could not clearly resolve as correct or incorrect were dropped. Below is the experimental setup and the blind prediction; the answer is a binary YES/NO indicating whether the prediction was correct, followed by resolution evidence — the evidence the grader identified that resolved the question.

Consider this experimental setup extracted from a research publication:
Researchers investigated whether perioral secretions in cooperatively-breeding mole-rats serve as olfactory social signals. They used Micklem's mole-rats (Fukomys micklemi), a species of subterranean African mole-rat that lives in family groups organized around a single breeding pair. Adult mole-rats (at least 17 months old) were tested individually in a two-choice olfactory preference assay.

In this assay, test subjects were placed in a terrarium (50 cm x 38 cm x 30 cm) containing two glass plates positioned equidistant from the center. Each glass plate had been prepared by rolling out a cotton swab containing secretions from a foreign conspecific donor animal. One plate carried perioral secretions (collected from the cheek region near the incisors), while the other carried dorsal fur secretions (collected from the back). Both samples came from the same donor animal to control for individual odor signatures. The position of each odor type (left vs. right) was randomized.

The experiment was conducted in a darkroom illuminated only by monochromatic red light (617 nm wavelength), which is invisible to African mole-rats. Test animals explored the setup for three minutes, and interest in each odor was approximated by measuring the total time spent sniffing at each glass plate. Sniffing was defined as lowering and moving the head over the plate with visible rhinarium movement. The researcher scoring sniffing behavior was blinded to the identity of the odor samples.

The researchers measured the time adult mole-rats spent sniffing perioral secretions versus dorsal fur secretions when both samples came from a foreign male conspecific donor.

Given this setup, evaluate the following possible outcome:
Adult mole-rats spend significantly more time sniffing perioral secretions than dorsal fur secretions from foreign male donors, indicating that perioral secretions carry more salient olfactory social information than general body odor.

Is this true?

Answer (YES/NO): YES